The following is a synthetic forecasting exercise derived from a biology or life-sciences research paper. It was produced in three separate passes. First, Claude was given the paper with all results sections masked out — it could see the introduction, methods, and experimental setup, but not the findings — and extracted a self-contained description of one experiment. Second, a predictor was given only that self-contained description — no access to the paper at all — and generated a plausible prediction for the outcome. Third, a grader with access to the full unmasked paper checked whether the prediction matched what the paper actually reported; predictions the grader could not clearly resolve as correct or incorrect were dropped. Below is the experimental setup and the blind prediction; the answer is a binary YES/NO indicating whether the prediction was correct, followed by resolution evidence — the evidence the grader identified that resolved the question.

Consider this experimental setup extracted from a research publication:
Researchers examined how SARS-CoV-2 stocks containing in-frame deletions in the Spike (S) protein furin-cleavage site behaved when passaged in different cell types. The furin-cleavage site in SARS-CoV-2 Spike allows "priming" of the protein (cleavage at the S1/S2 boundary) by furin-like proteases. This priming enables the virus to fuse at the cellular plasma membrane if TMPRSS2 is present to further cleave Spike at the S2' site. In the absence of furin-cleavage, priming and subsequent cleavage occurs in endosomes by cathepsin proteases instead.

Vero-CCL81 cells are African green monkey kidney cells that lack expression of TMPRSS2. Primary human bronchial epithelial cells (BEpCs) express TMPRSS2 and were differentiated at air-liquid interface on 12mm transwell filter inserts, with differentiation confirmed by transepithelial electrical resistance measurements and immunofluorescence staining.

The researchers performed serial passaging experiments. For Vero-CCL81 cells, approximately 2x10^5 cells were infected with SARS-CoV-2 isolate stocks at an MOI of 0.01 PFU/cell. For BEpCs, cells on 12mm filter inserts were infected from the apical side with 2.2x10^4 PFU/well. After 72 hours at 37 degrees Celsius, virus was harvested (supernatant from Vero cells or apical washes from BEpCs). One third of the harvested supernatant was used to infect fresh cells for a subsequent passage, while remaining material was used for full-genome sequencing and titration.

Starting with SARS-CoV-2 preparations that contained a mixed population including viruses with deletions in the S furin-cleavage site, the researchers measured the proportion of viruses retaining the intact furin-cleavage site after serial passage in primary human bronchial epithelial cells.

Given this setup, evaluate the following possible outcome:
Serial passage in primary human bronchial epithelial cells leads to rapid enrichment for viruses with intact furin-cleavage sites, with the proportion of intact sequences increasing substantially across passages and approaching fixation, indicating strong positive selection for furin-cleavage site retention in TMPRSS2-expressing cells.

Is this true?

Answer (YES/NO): YES